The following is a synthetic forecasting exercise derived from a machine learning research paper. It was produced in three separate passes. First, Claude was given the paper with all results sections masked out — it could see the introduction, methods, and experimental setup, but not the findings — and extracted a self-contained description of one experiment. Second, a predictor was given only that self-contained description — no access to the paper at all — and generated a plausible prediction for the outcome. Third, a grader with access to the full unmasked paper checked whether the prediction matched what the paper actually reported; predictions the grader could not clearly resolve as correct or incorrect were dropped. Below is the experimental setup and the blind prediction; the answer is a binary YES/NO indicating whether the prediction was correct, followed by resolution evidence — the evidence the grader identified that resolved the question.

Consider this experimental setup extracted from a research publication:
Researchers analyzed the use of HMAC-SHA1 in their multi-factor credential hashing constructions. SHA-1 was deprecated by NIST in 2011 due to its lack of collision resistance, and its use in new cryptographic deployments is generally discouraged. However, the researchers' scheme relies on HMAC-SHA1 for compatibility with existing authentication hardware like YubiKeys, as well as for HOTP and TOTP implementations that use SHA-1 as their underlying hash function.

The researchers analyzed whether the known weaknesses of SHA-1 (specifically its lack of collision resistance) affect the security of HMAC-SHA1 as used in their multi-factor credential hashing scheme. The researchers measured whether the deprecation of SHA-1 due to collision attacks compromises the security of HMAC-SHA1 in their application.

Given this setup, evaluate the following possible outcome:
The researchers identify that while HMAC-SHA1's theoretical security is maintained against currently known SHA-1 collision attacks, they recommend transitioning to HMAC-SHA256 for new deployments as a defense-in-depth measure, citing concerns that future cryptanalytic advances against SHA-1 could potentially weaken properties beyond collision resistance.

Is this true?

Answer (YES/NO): NO